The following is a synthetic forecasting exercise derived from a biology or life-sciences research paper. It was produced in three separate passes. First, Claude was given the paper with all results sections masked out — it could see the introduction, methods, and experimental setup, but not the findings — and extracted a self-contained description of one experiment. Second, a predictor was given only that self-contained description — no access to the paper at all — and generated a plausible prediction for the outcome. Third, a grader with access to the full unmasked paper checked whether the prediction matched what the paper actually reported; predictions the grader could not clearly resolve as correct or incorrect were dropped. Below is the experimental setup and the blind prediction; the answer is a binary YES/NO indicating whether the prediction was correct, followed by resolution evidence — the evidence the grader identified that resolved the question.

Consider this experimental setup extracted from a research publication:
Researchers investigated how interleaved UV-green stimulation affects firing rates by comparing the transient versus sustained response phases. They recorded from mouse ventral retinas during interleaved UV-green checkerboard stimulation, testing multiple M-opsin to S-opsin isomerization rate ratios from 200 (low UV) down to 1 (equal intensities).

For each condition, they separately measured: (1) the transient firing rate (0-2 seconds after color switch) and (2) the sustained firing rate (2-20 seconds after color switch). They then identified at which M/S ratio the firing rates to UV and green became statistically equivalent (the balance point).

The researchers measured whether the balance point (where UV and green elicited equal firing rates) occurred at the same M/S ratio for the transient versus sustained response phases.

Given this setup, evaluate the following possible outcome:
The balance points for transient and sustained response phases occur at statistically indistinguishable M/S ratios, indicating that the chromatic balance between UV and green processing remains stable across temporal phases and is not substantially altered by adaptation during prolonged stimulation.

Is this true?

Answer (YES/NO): NO